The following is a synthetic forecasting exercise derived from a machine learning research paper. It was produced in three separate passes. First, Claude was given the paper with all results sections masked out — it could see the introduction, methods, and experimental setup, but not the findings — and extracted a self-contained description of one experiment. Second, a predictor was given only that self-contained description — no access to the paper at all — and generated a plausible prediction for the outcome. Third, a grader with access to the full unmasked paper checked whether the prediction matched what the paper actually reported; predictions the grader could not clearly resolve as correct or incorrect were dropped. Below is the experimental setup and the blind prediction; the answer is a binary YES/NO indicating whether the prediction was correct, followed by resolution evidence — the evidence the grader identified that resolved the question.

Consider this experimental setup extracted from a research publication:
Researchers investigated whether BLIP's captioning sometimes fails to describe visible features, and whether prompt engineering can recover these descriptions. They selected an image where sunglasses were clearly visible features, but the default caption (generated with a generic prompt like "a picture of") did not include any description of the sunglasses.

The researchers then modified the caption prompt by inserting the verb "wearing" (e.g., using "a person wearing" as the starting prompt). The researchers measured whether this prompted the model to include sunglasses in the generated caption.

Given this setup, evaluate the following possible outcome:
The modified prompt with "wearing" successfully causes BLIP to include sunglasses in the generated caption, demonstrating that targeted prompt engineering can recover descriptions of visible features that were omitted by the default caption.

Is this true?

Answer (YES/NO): YES